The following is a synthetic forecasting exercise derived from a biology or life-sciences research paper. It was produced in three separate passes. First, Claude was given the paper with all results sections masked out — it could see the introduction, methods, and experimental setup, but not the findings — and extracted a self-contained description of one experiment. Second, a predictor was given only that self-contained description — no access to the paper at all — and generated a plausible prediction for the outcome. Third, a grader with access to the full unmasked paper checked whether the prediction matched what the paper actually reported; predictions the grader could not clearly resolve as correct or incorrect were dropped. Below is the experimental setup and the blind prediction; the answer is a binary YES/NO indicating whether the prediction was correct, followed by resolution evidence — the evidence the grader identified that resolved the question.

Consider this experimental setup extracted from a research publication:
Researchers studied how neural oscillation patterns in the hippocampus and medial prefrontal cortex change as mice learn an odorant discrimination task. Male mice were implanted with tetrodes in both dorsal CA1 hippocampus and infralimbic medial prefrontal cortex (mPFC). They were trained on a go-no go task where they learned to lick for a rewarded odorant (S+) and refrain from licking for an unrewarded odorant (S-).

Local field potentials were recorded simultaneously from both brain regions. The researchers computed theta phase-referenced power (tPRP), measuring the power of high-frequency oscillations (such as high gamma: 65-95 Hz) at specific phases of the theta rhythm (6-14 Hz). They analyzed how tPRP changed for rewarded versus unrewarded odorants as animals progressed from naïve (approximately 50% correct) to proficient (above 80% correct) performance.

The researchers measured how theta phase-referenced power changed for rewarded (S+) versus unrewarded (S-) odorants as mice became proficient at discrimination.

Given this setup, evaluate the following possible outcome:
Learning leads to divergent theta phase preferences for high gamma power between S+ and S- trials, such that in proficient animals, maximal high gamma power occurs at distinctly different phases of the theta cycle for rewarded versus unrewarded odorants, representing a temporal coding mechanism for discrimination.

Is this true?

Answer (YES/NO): NO